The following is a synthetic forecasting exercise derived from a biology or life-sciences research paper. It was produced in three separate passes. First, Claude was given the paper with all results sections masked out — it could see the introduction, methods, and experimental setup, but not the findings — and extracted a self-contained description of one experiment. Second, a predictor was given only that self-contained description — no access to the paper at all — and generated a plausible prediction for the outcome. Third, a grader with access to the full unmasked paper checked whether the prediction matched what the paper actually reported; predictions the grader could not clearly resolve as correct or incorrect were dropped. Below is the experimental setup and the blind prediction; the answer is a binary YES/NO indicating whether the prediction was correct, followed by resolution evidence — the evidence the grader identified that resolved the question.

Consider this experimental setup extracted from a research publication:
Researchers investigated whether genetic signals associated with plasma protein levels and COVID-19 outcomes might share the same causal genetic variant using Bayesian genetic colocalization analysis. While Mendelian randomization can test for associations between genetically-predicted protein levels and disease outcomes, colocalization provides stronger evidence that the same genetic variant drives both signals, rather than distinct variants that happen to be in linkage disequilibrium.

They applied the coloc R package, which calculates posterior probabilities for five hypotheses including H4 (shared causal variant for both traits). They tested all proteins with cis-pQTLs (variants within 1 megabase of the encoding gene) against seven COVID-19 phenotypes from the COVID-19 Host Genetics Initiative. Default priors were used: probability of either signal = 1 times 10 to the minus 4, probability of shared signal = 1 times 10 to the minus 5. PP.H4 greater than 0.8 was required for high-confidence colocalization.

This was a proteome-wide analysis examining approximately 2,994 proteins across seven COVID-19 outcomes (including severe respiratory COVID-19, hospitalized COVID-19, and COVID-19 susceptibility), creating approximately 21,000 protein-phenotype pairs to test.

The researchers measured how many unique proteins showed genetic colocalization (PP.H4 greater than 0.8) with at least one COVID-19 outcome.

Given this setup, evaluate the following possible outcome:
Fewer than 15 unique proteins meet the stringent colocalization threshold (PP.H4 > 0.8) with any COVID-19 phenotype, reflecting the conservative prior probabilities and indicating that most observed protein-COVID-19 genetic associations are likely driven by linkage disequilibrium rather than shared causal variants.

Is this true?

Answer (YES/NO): YES